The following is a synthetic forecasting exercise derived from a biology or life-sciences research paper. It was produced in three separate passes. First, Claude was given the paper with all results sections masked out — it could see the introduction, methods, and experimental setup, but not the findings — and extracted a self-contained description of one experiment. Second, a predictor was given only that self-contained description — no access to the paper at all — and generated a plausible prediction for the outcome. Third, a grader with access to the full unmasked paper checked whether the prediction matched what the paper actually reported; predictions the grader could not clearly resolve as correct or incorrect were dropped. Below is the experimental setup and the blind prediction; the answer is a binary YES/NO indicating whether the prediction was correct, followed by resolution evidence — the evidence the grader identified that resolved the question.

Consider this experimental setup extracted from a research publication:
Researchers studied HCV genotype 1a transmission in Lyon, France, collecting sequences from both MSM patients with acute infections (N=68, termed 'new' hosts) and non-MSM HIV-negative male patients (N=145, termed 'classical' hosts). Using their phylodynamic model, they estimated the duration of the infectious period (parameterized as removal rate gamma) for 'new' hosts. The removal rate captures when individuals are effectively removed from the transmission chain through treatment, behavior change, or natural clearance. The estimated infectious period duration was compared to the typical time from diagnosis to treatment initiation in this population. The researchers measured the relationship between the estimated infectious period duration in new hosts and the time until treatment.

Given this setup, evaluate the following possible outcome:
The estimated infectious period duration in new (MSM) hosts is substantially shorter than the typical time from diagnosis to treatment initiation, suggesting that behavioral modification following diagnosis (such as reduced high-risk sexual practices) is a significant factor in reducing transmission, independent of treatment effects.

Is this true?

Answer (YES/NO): NO